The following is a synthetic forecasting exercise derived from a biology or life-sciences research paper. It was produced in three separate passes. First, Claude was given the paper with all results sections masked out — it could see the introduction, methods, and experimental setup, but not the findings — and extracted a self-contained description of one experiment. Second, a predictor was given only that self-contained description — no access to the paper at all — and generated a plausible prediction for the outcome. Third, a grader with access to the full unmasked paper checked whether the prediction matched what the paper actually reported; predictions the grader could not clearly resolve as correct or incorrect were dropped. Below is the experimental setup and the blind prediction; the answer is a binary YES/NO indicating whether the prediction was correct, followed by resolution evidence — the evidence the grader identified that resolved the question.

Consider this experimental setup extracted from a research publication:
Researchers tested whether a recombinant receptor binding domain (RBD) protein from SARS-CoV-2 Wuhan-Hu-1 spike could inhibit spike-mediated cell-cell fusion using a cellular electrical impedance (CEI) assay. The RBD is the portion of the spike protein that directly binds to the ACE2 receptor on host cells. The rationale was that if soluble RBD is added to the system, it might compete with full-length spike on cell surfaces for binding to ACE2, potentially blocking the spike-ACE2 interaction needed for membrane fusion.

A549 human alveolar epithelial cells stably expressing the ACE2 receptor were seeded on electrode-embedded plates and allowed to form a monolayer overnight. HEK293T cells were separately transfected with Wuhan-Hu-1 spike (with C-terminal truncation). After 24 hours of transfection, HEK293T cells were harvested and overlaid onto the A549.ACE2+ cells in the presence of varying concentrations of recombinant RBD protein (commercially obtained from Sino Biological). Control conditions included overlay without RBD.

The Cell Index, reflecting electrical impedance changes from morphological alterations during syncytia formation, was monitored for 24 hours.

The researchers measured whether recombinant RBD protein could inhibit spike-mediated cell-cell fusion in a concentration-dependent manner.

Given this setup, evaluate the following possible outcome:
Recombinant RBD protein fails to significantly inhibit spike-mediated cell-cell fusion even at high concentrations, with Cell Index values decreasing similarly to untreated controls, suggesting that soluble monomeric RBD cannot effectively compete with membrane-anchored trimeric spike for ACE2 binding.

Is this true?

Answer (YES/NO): NO